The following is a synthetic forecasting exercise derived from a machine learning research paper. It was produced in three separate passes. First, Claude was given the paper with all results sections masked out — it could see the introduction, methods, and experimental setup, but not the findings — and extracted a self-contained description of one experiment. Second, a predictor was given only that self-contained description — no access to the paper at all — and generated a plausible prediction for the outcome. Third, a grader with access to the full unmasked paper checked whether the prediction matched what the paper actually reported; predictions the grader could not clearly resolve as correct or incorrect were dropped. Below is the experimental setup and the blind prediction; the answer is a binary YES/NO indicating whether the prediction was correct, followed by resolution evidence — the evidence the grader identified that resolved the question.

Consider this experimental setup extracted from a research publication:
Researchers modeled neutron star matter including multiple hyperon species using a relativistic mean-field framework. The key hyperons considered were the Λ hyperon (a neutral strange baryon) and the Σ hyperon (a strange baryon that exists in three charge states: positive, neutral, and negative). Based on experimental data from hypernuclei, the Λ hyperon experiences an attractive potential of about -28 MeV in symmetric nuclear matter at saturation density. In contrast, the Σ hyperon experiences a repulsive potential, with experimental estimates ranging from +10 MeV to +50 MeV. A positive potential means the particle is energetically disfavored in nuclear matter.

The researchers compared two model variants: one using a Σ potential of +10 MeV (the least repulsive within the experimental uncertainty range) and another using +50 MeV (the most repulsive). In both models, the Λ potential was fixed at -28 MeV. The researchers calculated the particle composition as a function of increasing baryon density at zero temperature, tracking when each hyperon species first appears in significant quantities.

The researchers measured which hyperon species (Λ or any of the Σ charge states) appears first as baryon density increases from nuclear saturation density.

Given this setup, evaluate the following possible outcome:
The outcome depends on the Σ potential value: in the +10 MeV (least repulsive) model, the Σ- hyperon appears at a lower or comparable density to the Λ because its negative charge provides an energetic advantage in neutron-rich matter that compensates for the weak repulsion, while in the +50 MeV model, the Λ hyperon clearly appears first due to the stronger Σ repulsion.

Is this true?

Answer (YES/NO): YES